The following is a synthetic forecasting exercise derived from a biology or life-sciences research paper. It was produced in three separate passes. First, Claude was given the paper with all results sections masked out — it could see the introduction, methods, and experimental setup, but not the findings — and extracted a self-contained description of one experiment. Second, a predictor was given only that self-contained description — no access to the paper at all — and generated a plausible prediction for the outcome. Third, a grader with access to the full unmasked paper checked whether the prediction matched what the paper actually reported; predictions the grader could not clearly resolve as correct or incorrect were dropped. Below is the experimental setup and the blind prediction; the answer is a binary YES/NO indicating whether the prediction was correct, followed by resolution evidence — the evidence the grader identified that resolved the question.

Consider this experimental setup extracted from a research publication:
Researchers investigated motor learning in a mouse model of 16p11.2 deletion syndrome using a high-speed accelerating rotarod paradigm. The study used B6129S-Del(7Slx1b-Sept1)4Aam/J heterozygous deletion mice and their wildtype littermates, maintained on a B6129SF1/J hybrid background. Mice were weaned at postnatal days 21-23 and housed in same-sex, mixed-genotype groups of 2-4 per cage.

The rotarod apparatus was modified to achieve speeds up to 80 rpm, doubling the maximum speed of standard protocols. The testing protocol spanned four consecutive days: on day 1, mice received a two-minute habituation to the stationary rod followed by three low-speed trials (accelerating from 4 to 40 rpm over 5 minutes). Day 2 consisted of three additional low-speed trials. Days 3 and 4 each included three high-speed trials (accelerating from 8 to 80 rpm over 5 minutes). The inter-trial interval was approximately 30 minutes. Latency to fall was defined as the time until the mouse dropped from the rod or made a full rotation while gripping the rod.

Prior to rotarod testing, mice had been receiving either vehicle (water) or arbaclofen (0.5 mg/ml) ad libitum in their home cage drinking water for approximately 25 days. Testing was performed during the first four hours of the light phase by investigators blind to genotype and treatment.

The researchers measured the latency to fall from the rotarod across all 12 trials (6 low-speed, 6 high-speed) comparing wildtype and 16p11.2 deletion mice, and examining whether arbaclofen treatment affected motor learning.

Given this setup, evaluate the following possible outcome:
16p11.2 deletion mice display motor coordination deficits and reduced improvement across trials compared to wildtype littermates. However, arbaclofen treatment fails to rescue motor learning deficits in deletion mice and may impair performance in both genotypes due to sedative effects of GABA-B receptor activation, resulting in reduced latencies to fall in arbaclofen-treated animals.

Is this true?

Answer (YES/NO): NO